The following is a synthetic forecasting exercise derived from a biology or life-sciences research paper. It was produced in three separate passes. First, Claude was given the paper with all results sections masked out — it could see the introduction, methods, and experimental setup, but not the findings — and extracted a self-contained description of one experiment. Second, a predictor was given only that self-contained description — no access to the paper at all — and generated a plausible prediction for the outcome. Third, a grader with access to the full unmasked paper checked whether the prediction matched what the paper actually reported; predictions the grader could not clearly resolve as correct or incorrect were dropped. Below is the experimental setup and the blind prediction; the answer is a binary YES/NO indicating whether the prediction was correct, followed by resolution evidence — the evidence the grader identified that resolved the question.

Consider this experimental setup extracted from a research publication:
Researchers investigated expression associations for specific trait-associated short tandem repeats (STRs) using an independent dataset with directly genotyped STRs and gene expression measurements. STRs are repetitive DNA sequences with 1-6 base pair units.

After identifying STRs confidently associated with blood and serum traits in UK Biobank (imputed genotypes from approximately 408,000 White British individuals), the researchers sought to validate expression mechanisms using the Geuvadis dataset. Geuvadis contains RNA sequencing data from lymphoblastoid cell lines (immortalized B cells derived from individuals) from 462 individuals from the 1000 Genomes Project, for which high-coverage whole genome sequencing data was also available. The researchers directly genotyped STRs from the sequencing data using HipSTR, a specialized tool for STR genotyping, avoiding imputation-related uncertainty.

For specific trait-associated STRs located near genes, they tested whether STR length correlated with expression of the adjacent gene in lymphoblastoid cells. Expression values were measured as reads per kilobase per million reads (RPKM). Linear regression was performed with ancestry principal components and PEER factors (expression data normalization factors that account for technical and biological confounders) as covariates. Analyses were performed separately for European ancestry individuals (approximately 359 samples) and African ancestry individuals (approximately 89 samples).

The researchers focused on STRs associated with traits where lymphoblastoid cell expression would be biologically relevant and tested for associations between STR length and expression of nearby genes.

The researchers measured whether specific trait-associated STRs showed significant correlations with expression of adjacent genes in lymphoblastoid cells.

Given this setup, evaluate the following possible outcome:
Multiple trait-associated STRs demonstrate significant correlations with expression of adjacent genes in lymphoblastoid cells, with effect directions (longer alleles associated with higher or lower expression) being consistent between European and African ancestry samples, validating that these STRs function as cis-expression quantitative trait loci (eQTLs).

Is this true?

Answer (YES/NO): YES